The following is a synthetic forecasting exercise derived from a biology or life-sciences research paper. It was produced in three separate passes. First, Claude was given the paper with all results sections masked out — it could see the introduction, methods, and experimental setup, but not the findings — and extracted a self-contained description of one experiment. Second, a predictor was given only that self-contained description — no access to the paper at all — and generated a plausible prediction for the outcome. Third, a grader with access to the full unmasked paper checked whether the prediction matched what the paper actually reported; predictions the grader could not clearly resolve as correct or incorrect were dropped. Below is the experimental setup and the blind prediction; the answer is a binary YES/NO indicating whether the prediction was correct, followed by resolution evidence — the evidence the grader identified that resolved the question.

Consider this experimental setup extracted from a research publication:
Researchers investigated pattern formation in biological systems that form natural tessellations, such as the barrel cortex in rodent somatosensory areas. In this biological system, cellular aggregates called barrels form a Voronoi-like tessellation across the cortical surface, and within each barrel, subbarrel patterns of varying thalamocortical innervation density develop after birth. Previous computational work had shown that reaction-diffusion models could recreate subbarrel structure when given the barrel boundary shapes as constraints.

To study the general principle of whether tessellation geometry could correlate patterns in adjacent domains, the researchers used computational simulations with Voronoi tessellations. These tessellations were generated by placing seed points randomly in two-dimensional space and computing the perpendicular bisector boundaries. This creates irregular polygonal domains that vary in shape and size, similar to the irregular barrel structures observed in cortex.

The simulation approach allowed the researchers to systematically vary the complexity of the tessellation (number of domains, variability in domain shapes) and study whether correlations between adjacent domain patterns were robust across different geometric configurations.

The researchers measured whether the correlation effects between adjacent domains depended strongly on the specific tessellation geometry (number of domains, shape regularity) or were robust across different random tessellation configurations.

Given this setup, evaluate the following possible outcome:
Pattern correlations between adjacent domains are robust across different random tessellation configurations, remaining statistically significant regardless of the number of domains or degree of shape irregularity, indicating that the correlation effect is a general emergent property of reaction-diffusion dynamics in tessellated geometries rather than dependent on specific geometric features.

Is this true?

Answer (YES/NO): YES